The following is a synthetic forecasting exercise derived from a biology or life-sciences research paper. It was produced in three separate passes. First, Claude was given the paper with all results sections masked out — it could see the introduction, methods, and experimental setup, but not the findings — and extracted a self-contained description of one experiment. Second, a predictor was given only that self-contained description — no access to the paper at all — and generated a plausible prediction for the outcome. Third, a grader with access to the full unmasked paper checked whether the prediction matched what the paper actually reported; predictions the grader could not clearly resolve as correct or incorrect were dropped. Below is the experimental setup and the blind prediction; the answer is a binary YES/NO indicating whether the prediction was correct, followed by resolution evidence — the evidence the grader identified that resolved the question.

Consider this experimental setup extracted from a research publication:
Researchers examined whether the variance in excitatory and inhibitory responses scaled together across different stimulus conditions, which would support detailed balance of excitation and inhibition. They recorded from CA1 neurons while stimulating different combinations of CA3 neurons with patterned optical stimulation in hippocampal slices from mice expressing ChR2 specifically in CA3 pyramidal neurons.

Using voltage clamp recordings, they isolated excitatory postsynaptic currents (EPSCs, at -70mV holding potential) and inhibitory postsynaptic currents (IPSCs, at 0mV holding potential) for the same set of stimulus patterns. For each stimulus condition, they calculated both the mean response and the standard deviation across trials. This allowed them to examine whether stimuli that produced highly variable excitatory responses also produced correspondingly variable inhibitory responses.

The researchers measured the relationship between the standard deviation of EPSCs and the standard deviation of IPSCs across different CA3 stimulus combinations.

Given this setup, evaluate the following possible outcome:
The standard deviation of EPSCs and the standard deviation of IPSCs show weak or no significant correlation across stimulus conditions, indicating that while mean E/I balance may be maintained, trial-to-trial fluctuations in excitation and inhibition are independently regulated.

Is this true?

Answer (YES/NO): NO